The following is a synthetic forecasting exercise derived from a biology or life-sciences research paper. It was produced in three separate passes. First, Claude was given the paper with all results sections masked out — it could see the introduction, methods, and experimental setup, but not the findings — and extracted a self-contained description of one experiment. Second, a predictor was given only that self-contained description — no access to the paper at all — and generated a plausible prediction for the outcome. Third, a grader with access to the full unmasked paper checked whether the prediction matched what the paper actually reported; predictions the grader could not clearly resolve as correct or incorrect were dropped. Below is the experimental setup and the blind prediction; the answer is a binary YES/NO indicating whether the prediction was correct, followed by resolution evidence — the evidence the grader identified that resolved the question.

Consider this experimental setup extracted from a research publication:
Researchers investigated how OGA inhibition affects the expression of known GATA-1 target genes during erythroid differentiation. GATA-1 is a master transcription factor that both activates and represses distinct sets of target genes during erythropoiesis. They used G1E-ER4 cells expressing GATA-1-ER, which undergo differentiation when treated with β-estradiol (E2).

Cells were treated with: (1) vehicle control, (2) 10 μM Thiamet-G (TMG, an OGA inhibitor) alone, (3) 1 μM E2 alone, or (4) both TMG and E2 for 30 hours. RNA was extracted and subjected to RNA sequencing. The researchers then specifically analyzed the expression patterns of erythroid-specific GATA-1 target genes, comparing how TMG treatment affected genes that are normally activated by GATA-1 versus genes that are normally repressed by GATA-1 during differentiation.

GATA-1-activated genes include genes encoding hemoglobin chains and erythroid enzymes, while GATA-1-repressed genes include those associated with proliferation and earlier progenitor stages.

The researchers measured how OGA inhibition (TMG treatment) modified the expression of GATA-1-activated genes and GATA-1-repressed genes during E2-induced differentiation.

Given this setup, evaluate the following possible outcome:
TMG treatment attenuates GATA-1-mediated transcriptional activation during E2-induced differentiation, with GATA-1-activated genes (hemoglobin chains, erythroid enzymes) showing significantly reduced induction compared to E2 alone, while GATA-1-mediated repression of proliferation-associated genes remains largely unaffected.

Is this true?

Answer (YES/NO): NO